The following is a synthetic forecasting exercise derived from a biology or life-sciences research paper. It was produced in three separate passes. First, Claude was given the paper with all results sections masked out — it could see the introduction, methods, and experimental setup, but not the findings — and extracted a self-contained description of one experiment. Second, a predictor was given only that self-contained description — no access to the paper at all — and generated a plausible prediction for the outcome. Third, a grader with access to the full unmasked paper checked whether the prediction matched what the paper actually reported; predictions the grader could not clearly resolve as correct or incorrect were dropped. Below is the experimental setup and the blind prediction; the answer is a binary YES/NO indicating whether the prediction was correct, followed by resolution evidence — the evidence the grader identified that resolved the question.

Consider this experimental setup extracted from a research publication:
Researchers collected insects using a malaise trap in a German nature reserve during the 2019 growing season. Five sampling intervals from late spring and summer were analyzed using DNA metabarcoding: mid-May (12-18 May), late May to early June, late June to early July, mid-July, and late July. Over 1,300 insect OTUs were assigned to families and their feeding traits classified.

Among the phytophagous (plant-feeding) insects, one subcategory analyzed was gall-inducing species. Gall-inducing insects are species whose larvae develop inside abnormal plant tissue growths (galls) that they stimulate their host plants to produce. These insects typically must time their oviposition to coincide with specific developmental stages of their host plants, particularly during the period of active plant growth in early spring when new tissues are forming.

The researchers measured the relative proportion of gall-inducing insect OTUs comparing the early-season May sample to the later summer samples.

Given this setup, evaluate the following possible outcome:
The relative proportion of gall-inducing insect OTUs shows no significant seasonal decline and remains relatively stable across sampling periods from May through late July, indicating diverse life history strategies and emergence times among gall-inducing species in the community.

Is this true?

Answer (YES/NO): NO